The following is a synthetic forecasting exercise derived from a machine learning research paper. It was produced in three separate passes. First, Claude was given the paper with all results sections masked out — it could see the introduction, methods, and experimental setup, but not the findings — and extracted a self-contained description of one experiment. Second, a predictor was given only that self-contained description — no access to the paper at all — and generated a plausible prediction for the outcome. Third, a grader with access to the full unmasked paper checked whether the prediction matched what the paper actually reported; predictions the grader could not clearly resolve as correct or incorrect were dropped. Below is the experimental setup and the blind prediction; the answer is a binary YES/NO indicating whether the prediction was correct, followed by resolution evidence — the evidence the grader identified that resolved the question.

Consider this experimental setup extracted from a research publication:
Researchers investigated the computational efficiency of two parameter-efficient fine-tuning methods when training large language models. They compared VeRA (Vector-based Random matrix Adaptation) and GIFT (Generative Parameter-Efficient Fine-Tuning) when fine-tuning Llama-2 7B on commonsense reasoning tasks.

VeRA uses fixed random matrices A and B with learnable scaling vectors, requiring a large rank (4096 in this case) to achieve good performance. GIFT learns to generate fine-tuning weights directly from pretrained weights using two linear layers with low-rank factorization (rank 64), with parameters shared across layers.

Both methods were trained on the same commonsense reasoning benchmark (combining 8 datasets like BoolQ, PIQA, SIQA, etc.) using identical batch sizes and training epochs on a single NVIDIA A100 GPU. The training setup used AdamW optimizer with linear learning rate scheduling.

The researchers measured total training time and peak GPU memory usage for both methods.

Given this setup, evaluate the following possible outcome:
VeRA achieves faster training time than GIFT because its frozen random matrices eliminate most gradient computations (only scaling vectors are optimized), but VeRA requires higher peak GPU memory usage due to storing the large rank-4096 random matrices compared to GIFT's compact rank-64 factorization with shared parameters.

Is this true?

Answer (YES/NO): NO